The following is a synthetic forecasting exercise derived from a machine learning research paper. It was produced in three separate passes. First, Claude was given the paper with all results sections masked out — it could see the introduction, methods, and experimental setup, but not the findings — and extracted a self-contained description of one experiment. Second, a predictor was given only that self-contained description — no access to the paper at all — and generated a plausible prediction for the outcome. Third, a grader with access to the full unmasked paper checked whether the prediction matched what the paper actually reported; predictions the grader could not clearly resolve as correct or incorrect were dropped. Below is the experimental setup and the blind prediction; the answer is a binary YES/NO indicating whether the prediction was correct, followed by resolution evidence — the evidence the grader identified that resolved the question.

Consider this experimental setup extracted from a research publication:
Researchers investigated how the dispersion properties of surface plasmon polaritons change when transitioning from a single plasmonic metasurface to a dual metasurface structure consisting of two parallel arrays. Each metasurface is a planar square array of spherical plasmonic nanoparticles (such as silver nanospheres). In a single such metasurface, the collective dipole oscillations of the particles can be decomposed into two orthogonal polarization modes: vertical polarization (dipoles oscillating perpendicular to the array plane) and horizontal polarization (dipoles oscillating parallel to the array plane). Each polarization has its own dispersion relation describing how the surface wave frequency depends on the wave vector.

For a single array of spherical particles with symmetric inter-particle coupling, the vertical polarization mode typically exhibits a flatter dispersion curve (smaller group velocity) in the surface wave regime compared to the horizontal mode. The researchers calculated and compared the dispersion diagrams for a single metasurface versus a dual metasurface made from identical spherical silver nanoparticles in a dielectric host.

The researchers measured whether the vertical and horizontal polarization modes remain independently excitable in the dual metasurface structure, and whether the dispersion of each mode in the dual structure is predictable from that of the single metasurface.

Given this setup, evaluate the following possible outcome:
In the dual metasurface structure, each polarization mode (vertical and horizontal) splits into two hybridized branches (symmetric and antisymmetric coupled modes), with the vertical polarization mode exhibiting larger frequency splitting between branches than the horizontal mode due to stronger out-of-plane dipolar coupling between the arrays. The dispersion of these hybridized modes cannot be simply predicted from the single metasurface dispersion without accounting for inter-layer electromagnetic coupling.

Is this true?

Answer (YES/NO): NO